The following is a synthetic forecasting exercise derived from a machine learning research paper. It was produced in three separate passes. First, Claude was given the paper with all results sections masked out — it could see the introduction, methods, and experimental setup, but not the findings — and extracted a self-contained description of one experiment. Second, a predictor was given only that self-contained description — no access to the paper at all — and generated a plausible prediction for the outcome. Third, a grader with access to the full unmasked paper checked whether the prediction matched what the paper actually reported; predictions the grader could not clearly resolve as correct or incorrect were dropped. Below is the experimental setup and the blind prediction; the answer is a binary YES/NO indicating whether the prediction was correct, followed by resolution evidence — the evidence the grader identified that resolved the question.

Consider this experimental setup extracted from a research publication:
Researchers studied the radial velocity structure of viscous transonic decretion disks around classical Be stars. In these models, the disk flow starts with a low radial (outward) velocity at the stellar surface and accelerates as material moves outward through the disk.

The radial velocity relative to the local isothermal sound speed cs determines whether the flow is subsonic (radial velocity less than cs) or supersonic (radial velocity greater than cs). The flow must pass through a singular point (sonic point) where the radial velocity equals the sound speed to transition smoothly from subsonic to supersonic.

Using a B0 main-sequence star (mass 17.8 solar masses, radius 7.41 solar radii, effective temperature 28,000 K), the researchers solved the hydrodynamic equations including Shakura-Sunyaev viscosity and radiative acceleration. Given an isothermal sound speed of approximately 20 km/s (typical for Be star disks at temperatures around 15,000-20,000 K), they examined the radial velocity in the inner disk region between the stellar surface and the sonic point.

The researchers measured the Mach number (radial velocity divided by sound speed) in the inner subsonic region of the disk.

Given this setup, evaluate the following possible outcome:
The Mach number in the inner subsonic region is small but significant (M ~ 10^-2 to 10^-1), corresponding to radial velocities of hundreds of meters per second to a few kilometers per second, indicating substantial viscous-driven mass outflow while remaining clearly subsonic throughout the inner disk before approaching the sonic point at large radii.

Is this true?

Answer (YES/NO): NO